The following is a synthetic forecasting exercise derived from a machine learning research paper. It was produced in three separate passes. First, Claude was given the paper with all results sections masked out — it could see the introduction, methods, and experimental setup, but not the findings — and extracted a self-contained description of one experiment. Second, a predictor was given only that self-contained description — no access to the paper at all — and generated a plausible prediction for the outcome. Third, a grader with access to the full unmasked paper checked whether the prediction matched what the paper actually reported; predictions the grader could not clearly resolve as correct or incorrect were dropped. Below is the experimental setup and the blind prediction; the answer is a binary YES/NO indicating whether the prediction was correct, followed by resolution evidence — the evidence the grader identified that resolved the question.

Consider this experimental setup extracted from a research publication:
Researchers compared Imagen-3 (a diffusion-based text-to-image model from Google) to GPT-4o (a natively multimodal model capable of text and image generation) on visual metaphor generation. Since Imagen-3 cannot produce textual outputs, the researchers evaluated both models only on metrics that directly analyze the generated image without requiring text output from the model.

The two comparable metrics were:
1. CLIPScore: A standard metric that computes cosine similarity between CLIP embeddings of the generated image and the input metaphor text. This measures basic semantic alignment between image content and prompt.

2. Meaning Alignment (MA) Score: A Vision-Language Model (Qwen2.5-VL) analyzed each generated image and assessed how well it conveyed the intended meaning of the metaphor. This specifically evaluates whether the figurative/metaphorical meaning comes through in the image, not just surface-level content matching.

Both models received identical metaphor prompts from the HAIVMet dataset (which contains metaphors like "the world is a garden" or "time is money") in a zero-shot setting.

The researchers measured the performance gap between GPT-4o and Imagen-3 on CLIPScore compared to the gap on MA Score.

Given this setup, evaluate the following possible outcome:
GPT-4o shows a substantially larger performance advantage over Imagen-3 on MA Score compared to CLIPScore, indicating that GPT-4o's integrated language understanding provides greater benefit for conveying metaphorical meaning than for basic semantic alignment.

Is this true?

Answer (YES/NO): YES